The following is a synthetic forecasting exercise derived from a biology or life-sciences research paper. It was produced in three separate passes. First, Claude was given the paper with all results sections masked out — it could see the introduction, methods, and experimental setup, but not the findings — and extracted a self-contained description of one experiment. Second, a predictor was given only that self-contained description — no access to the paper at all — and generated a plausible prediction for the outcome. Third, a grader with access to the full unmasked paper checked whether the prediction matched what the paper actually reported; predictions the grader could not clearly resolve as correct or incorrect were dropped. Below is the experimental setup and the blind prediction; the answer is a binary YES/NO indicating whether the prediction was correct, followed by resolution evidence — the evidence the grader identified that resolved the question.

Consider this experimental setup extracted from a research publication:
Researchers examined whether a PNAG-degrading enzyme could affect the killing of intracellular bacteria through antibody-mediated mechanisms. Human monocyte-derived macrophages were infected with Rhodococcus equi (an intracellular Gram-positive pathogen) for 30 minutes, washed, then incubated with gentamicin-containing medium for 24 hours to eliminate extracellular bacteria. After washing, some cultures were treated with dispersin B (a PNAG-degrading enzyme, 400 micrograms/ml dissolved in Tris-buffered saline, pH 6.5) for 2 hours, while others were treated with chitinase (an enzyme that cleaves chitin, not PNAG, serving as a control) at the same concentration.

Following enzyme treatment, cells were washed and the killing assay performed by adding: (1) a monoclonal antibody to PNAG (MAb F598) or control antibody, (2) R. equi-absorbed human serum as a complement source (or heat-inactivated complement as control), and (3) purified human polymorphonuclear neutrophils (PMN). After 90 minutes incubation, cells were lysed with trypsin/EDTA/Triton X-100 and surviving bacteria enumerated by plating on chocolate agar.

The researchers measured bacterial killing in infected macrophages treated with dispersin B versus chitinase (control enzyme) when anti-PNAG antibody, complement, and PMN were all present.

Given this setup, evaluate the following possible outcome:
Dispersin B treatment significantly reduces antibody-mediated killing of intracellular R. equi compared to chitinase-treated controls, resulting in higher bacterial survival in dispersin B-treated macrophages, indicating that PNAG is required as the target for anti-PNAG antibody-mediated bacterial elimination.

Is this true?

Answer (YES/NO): YES